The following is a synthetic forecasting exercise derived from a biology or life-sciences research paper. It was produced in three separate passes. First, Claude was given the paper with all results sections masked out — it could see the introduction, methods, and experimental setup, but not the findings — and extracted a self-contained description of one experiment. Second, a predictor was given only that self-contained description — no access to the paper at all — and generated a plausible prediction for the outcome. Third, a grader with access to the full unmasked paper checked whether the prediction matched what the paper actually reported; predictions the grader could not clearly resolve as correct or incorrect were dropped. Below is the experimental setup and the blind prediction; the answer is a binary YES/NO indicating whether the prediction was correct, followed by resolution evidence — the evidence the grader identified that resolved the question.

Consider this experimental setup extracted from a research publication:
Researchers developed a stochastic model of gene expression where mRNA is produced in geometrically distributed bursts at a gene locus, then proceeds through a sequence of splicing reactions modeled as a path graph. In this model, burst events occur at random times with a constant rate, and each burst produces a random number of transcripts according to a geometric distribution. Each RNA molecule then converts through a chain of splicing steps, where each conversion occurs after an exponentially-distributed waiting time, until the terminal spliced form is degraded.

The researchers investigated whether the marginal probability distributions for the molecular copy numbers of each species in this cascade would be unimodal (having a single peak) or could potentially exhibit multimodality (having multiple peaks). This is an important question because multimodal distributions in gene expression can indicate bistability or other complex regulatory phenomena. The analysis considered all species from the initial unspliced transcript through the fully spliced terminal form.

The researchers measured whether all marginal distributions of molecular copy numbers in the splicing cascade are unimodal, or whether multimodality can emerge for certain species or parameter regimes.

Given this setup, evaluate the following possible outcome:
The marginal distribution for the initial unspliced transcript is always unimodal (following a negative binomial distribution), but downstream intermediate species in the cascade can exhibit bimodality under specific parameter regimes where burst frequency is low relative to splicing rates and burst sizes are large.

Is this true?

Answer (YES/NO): NO